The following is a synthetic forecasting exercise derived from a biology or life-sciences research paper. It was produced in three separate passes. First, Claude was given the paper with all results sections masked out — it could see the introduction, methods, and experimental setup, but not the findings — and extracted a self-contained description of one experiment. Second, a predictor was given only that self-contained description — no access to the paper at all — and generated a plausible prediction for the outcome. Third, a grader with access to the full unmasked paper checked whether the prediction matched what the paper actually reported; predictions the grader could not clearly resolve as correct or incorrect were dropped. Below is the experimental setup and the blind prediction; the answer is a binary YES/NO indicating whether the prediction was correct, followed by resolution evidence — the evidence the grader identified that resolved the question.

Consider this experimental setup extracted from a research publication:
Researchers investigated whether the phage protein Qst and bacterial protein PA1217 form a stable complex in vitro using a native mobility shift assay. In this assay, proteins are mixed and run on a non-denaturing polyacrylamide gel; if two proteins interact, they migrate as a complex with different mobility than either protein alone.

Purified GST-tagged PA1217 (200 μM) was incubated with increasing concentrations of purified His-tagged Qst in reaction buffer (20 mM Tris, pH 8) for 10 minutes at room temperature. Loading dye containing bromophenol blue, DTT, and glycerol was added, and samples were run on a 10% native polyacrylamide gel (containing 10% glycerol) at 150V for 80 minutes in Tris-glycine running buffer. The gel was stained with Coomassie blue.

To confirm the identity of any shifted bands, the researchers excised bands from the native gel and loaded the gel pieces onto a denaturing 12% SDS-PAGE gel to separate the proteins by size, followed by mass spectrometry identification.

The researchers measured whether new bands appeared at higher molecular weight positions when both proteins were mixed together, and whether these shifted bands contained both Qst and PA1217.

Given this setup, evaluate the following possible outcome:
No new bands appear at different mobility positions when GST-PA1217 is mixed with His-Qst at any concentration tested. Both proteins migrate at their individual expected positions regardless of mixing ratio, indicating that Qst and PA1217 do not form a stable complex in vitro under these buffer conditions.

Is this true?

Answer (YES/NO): NO